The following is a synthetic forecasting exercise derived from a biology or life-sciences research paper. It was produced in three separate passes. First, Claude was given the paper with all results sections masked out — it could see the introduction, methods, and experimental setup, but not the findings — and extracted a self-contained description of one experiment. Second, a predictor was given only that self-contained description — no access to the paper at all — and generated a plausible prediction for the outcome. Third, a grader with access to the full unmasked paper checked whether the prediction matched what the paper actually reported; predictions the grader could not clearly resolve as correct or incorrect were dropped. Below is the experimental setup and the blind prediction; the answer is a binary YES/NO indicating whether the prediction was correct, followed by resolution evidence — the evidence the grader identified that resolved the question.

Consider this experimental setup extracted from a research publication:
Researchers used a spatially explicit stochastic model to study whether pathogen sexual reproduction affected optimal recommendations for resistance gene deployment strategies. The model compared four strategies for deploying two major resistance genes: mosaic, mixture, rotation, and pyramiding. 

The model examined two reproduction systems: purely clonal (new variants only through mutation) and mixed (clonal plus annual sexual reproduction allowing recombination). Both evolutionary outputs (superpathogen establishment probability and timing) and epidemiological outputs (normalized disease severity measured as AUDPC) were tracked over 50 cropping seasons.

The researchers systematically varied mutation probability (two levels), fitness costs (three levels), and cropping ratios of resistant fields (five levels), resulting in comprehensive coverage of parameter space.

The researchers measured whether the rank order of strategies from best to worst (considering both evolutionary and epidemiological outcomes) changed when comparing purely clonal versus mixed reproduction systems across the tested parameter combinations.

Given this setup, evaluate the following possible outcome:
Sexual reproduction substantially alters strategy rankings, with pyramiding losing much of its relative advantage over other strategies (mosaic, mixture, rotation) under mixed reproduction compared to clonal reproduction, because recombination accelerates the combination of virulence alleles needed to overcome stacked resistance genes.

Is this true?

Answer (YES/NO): NO